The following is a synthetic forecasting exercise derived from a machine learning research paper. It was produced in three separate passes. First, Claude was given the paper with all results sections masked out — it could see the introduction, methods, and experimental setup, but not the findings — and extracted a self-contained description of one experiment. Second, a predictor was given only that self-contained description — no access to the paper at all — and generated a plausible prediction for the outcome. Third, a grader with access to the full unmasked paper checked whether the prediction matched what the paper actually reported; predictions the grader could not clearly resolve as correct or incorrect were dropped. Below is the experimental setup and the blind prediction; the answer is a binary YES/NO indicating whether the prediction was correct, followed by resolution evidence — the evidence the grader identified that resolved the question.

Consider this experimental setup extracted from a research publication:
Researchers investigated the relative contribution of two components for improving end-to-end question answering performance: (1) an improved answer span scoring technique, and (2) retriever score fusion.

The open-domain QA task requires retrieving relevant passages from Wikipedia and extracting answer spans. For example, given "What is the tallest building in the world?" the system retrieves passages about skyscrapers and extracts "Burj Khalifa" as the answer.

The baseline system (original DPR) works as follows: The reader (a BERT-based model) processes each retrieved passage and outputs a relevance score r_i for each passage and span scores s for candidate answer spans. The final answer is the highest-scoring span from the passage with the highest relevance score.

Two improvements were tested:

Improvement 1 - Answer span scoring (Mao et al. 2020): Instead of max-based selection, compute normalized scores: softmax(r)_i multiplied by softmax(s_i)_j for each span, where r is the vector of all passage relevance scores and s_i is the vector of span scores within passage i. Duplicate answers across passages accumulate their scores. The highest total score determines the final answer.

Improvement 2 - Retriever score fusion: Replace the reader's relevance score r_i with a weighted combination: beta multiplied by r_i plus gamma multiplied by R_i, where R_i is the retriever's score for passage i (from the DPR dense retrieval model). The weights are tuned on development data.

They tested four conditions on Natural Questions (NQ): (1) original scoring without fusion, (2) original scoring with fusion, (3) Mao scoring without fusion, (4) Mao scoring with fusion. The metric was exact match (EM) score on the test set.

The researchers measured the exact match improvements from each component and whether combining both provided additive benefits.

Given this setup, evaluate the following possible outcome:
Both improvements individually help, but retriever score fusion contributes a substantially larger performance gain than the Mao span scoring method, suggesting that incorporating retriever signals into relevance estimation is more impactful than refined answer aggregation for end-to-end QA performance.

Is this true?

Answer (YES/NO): YES